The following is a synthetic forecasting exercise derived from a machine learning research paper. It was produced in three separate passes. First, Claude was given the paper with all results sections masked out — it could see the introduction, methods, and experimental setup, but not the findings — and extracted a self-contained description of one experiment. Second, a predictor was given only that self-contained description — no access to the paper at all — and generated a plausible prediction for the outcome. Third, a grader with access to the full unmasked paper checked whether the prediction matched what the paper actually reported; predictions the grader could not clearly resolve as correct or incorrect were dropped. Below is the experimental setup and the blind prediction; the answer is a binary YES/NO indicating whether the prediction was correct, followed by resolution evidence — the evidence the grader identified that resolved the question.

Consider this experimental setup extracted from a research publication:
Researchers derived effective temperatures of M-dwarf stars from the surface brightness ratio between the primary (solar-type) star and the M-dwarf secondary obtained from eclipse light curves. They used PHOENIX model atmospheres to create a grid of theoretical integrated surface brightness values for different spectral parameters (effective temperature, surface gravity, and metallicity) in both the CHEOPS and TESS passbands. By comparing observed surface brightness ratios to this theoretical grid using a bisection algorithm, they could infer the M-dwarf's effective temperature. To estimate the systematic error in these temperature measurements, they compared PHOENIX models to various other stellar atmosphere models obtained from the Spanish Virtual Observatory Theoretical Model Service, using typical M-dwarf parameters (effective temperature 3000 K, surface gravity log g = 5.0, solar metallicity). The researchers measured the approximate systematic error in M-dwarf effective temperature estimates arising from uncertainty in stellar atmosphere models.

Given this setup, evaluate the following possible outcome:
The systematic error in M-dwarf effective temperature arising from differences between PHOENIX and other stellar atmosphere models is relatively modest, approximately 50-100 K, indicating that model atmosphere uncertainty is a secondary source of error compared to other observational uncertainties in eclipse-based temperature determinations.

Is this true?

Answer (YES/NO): YES